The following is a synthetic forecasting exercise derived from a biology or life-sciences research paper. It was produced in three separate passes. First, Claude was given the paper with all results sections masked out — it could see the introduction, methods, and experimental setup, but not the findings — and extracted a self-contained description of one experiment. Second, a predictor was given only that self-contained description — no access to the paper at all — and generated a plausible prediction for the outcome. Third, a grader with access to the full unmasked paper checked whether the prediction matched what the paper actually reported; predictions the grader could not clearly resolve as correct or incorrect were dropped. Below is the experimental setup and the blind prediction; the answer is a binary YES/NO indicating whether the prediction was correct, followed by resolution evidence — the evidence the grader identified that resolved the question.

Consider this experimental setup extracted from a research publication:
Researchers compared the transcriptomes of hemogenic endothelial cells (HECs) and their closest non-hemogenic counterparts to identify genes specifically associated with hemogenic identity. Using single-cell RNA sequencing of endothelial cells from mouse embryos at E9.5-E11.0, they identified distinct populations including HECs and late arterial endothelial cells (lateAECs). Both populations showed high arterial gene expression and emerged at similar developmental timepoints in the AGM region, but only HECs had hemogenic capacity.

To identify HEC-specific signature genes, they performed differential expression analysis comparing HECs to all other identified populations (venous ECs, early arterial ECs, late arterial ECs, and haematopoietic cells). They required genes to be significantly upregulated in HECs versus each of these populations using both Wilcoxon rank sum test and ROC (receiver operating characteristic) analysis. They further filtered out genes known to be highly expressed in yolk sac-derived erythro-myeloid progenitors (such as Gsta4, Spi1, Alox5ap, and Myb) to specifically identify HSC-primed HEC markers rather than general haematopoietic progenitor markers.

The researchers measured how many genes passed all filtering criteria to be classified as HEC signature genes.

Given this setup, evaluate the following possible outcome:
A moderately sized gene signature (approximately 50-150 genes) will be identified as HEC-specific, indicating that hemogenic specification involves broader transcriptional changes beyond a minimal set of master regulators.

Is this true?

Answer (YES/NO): NO